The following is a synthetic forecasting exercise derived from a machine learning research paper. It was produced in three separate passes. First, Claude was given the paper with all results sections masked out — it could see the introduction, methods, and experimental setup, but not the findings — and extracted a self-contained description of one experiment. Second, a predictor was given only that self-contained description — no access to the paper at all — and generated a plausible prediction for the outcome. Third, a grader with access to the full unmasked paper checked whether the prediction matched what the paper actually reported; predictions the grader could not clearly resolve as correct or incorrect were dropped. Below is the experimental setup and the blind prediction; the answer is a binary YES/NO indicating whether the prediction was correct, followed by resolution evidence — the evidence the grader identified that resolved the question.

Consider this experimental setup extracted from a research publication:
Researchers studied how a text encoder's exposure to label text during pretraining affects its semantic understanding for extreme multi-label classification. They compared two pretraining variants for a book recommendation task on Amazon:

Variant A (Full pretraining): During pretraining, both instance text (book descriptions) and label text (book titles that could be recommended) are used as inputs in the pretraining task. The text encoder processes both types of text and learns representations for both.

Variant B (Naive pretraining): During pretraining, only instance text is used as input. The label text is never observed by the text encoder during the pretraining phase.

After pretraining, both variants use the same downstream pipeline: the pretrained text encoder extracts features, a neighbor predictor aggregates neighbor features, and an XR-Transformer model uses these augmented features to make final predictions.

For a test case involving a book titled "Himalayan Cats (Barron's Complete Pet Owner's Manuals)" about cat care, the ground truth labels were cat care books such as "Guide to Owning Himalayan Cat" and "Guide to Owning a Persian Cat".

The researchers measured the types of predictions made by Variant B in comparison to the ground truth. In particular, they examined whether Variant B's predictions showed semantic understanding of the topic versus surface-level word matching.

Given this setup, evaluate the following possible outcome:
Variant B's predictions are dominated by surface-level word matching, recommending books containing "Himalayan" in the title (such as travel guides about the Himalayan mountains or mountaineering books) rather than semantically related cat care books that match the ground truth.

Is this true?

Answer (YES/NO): NO